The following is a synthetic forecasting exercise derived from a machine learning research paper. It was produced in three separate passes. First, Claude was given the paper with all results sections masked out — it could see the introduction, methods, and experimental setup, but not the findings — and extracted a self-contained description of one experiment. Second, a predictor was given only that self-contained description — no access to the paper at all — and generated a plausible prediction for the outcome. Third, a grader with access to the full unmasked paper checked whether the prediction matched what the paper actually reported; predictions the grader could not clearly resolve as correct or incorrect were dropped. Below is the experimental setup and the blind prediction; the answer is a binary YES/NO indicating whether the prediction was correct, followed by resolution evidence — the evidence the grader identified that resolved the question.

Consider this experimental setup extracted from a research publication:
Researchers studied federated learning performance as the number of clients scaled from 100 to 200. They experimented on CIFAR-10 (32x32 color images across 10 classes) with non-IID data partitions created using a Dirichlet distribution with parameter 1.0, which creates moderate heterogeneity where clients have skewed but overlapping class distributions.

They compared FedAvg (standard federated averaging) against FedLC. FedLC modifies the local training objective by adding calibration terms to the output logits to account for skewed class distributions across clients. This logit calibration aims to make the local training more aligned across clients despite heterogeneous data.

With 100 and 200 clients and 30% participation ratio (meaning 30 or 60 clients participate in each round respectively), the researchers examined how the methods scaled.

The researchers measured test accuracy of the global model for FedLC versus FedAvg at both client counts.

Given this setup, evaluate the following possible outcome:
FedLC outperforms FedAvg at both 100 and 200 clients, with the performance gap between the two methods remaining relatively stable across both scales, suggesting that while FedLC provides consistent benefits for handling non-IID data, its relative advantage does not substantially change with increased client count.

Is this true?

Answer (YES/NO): NO